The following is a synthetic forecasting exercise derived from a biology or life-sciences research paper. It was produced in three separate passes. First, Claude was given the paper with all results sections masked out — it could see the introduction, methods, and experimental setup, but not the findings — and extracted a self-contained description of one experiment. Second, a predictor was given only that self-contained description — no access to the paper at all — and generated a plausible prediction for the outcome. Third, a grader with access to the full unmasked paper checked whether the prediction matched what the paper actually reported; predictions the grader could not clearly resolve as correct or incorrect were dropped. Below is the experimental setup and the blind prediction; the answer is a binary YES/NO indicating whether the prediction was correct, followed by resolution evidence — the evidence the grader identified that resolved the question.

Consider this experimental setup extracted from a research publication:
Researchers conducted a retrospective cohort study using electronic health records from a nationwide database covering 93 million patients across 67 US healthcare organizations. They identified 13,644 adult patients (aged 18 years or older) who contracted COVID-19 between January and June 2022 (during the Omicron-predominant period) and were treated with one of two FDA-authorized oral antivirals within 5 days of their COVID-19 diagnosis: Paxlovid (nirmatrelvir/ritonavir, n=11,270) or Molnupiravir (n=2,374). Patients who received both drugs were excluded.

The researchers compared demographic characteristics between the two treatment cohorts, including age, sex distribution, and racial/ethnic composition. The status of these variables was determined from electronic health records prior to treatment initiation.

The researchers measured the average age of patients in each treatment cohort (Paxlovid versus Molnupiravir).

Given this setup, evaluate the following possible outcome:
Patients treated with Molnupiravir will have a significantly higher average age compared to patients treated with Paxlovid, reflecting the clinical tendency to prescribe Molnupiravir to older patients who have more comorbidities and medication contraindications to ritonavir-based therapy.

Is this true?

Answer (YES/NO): YES